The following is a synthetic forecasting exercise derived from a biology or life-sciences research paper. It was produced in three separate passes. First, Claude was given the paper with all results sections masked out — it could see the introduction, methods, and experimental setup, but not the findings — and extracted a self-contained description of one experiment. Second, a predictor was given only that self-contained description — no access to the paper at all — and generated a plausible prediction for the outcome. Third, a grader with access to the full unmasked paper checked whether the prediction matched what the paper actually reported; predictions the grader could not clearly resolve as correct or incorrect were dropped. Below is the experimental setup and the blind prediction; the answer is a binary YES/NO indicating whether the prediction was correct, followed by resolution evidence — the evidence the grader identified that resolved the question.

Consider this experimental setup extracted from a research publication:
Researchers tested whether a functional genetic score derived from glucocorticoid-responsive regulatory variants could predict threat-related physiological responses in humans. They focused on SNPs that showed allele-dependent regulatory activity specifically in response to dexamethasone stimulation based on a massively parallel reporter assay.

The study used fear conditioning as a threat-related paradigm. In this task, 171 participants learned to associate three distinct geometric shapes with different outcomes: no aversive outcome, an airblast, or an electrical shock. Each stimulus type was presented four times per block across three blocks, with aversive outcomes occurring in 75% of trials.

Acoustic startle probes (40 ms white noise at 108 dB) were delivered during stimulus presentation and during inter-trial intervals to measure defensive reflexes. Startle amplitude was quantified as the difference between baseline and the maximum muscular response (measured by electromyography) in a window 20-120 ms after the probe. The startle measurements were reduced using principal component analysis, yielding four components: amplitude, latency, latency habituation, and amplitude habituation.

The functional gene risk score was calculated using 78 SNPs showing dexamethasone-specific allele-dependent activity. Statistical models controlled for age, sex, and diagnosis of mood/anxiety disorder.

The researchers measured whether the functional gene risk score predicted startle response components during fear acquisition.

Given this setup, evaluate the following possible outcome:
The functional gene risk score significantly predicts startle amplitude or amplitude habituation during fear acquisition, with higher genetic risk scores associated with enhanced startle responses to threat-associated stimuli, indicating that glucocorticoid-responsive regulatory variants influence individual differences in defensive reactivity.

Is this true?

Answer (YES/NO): YES